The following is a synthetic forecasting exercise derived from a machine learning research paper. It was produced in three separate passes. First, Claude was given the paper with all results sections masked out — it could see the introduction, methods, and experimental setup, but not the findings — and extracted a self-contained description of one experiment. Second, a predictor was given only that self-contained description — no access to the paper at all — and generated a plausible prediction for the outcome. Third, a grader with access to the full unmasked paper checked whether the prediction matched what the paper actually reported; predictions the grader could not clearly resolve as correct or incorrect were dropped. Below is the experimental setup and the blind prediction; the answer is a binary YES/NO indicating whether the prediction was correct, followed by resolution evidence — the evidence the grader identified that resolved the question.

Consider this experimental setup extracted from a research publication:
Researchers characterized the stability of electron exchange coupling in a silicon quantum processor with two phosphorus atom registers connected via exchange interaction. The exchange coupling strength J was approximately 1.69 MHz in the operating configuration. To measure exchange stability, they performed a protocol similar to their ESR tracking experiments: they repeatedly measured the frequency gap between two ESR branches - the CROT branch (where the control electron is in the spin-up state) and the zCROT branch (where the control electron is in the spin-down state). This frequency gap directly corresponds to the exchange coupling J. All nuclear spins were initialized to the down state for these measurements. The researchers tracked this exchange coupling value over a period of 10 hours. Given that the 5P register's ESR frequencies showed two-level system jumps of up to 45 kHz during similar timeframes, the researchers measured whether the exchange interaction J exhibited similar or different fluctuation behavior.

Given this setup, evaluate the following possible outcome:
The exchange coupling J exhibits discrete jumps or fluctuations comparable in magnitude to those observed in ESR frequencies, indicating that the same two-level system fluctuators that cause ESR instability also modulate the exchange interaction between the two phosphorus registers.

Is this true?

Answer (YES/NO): NO